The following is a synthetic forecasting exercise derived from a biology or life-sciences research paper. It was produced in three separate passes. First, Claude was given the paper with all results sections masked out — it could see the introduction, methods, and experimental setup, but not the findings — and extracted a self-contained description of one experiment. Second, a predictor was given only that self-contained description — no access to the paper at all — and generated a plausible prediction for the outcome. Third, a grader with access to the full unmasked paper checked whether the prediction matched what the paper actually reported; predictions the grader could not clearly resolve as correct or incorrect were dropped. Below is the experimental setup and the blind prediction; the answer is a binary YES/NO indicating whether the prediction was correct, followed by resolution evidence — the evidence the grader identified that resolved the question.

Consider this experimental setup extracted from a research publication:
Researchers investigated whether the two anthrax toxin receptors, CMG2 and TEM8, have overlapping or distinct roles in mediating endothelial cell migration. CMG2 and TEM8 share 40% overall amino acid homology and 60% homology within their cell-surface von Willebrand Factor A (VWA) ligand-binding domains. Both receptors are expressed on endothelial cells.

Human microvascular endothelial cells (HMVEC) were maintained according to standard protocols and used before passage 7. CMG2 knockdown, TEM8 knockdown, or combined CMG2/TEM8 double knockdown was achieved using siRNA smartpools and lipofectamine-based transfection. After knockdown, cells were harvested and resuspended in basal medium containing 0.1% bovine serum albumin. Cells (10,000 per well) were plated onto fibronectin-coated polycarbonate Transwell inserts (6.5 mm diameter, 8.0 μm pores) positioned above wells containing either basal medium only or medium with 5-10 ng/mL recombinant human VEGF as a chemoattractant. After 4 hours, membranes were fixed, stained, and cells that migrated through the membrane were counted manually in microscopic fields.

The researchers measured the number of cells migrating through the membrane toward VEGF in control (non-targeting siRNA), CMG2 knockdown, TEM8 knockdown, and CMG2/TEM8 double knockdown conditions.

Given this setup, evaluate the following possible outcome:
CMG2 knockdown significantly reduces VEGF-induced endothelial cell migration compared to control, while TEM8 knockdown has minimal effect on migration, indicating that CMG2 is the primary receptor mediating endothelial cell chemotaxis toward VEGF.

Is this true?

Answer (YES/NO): NO